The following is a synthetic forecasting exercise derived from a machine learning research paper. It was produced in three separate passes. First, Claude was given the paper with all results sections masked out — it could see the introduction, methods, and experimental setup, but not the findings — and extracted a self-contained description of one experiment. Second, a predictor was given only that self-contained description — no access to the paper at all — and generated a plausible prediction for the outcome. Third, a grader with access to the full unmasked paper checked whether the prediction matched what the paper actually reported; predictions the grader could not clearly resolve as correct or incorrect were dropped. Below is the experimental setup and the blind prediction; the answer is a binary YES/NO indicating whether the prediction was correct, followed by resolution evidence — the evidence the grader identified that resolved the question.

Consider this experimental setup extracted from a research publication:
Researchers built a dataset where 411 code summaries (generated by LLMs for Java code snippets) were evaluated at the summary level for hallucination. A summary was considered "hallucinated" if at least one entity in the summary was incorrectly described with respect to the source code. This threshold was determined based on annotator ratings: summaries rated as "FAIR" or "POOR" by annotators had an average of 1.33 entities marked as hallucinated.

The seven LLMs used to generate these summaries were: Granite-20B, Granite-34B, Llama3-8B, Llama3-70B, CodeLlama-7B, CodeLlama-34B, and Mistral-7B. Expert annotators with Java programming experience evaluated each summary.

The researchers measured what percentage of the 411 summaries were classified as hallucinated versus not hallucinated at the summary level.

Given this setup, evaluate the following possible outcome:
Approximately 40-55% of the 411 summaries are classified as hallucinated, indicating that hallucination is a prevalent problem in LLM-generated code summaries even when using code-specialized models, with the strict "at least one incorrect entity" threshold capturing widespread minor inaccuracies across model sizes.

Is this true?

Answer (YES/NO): NO